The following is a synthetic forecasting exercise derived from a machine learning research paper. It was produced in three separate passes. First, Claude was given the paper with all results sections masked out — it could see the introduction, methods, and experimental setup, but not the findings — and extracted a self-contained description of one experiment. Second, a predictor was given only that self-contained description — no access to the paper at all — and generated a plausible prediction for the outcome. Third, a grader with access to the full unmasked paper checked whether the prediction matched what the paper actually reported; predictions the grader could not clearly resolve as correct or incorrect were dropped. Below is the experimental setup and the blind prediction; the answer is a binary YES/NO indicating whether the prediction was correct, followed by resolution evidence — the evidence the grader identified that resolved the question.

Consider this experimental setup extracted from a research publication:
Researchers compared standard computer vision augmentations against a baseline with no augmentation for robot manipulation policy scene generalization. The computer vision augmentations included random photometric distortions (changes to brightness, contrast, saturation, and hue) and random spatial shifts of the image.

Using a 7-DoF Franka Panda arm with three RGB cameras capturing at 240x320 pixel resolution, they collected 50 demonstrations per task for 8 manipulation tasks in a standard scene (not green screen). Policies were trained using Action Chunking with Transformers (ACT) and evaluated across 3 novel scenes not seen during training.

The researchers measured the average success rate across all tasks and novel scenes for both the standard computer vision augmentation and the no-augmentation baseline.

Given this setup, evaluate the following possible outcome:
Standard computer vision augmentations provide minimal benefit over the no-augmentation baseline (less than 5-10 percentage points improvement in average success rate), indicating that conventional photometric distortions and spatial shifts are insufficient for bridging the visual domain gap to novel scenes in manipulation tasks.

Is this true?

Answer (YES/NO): NO